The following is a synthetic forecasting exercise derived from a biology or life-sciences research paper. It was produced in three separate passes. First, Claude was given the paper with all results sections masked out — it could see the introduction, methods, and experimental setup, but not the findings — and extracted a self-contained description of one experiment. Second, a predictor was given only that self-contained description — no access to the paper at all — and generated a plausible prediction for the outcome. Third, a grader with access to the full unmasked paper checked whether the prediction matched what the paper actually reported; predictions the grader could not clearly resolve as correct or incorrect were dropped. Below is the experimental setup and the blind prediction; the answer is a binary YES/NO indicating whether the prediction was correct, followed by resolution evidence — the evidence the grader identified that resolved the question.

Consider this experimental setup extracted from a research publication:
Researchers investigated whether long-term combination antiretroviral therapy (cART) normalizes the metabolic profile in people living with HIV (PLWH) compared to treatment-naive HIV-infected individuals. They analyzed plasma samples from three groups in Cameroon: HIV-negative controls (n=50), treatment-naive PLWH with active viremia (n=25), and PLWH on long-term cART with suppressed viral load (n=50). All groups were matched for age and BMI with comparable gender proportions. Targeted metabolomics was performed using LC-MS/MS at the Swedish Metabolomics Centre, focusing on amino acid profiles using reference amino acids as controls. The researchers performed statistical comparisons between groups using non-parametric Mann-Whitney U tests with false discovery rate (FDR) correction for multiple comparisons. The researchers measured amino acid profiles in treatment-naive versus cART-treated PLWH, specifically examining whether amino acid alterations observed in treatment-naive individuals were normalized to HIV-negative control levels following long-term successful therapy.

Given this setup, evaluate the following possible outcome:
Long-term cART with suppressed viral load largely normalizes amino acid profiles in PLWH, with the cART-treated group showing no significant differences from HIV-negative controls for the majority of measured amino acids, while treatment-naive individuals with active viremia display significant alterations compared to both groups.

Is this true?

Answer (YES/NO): NO